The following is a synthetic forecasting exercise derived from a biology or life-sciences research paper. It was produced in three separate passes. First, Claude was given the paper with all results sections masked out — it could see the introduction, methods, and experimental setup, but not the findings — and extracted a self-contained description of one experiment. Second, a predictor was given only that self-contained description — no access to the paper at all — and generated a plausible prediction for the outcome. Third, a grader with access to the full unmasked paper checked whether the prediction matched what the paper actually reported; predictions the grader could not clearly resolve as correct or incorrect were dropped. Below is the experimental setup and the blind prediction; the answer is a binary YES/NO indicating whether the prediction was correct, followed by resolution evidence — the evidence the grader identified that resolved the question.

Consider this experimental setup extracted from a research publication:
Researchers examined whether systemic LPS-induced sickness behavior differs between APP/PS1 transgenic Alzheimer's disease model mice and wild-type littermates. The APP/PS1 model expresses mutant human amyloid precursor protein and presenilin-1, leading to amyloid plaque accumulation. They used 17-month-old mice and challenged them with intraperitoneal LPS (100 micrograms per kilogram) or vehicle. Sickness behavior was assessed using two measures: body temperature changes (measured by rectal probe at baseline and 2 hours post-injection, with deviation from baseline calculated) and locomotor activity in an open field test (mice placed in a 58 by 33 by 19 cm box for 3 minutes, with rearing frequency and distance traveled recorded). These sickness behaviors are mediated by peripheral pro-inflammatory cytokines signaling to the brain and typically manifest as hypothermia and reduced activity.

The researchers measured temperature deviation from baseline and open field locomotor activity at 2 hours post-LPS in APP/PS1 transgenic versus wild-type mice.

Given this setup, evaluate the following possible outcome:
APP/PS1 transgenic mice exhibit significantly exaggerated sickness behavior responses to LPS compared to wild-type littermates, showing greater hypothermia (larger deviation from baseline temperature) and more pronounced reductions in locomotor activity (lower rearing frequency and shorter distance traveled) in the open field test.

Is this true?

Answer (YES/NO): NO